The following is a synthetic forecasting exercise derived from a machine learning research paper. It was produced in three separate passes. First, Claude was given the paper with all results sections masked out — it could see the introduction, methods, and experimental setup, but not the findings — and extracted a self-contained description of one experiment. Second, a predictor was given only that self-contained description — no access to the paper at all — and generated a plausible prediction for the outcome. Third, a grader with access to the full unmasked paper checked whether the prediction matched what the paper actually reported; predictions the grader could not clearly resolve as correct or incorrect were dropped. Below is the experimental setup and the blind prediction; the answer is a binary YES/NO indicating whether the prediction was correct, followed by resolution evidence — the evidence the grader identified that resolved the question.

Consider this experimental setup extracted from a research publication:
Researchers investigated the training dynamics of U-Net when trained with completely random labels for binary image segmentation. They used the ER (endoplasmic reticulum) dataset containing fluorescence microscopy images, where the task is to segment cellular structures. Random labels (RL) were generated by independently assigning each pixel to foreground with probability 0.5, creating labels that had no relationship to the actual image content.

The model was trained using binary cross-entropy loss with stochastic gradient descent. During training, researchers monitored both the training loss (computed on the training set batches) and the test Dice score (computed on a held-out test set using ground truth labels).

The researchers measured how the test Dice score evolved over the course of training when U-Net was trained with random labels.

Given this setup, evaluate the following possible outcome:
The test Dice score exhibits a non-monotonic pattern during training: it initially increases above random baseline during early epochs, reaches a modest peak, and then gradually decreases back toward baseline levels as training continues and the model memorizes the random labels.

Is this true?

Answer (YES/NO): NO